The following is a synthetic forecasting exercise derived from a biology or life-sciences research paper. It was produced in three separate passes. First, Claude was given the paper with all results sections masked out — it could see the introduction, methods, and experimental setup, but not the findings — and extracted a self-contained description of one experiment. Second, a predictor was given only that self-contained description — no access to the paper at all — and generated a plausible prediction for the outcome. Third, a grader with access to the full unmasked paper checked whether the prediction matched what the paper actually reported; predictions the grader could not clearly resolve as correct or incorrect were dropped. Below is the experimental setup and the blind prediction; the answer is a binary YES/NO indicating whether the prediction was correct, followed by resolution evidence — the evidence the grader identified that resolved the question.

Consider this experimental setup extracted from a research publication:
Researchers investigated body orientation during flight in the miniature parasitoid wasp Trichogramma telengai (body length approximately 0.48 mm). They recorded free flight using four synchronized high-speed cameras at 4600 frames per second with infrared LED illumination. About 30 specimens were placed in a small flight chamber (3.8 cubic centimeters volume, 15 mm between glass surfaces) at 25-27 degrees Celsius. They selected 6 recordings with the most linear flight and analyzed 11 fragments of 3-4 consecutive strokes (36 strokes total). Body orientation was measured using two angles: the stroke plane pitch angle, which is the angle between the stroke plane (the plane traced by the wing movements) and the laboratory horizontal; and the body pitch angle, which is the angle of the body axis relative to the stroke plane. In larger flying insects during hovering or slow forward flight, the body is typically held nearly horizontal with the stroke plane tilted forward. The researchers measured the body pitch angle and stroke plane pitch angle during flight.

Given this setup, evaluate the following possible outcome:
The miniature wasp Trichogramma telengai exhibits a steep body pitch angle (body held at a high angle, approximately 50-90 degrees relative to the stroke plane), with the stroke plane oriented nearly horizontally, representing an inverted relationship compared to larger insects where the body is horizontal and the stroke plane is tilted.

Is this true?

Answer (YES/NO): NO